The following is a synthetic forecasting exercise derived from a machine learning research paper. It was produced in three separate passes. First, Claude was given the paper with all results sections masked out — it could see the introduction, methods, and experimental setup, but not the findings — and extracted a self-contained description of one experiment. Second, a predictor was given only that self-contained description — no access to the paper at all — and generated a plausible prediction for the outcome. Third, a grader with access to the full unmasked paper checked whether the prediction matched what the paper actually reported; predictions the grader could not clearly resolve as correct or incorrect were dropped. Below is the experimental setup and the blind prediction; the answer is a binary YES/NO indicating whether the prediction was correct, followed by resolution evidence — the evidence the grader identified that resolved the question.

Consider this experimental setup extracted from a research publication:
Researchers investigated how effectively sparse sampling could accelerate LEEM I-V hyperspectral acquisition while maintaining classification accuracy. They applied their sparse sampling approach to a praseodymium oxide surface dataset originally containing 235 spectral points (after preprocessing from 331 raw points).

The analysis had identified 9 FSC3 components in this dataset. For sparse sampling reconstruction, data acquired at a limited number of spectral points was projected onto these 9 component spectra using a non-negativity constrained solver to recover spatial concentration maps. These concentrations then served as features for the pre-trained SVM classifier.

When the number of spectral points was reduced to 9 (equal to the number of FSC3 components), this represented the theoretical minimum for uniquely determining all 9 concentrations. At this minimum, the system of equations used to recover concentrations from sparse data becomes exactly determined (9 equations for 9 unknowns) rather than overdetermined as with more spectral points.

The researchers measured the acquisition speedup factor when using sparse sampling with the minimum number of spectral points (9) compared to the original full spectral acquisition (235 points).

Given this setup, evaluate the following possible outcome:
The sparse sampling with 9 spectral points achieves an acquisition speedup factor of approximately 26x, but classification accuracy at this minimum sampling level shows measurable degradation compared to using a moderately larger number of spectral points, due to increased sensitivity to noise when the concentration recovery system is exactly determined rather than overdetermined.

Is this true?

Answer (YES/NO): NO